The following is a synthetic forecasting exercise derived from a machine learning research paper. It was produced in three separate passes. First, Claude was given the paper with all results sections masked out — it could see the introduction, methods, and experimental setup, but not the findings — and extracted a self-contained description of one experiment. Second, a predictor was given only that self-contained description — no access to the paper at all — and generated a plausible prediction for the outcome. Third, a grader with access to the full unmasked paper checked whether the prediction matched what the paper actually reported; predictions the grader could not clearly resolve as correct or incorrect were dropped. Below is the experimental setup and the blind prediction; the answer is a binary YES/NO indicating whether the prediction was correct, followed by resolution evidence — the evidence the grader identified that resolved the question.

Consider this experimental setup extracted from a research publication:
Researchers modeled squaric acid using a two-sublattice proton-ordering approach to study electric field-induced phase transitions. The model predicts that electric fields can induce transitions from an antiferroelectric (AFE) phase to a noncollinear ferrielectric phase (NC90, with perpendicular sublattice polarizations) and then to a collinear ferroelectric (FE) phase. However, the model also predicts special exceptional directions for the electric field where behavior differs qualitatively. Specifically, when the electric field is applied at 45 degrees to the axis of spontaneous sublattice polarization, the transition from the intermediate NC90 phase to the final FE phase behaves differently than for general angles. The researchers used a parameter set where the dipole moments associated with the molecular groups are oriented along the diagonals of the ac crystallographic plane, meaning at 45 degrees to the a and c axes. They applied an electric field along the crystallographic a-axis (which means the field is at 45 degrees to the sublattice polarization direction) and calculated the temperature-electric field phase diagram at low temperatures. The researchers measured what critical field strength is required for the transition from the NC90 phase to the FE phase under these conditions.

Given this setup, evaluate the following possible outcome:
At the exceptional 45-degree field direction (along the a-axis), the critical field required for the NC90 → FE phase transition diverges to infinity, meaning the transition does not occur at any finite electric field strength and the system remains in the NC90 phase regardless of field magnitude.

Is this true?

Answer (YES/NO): YES